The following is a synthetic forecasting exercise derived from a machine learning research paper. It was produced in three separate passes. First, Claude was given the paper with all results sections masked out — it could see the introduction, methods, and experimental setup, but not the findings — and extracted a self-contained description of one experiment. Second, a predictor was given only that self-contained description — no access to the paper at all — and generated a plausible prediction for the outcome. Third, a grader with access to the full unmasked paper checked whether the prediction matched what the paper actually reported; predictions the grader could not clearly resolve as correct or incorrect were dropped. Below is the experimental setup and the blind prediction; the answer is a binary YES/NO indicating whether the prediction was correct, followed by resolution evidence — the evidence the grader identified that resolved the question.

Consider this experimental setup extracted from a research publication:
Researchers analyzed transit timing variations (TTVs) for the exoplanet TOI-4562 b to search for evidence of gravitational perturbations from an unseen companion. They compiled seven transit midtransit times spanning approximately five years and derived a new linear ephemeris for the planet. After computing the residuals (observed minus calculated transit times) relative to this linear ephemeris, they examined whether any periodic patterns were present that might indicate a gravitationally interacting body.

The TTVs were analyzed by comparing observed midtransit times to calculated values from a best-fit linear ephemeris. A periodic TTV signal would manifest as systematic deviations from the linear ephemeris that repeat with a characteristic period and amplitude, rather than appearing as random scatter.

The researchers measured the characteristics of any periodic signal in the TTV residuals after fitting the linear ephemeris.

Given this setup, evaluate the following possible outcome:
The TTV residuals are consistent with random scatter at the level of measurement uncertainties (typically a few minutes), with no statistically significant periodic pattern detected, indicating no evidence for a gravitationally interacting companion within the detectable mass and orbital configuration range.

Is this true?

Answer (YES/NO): NO